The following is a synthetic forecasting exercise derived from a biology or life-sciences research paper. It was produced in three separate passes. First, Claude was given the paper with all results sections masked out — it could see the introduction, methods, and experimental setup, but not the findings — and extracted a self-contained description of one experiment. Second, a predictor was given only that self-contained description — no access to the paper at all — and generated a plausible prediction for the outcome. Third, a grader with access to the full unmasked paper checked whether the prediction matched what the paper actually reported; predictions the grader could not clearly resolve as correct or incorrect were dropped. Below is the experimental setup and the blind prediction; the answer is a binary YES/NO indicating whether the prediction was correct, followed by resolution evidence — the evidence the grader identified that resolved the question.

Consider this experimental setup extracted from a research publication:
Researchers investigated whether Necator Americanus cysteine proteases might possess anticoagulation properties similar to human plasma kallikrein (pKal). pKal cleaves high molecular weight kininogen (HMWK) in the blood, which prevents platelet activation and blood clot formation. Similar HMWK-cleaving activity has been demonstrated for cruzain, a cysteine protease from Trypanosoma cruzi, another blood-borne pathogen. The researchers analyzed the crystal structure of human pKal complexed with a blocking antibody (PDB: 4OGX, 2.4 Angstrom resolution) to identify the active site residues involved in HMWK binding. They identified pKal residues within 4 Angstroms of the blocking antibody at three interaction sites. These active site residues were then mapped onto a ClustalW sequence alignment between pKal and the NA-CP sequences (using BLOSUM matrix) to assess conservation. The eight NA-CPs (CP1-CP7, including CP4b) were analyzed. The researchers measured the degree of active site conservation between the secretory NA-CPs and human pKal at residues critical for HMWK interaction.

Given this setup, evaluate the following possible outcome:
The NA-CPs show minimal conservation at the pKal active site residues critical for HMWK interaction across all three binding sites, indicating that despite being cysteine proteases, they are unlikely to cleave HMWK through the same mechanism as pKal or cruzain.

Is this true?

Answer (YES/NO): NO